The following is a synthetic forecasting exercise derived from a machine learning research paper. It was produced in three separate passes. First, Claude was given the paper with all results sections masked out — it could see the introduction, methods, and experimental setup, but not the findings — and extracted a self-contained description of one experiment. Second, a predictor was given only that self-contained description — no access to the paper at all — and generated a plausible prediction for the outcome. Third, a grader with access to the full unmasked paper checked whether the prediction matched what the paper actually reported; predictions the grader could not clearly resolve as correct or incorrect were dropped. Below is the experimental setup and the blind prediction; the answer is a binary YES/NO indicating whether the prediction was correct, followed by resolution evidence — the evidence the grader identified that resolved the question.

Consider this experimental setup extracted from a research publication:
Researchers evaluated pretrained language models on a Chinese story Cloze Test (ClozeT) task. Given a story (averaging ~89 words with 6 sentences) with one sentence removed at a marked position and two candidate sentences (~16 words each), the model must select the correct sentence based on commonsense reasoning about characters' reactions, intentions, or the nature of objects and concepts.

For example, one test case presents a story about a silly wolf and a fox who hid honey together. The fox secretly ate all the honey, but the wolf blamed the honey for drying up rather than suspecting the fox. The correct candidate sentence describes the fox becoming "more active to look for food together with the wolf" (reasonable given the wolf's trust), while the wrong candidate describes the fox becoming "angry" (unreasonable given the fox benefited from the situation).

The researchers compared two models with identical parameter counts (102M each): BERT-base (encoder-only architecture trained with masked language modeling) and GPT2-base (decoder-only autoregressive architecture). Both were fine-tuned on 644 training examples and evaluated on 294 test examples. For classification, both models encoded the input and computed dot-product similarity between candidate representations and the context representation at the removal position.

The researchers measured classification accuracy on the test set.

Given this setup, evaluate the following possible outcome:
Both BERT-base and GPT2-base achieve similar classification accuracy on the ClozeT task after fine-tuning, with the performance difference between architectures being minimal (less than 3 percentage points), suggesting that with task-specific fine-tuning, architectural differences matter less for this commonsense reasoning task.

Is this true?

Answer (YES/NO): NO